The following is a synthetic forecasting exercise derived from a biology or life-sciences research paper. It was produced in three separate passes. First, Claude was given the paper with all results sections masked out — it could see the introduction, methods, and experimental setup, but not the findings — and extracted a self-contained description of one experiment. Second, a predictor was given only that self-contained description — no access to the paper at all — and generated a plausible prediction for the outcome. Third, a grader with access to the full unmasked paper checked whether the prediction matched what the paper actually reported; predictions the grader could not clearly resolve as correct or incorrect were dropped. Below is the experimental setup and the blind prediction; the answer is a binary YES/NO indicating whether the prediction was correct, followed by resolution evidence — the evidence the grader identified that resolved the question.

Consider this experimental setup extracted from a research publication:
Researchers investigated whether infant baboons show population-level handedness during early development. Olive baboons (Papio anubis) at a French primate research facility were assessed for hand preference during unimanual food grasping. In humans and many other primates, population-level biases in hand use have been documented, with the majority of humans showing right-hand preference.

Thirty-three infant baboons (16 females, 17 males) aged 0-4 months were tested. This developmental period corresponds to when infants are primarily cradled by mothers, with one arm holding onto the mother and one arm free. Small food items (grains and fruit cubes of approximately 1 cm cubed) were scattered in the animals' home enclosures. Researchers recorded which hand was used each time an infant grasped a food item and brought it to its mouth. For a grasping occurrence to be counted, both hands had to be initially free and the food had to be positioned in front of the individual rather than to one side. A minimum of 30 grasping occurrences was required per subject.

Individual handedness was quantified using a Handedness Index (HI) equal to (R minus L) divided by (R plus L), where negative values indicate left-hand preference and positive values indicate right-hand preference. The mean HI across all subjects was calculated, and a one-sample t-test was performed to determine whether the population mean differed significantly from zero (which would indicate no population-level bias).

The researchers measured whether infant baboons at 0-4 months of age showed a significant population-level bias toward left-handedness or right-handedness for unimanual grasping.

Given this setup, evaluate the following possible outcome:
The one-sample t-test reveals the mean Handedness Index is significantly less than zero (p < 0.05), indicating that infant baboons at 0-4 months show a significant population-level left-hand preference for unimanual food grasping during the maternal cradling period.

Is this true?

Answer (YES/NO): NO